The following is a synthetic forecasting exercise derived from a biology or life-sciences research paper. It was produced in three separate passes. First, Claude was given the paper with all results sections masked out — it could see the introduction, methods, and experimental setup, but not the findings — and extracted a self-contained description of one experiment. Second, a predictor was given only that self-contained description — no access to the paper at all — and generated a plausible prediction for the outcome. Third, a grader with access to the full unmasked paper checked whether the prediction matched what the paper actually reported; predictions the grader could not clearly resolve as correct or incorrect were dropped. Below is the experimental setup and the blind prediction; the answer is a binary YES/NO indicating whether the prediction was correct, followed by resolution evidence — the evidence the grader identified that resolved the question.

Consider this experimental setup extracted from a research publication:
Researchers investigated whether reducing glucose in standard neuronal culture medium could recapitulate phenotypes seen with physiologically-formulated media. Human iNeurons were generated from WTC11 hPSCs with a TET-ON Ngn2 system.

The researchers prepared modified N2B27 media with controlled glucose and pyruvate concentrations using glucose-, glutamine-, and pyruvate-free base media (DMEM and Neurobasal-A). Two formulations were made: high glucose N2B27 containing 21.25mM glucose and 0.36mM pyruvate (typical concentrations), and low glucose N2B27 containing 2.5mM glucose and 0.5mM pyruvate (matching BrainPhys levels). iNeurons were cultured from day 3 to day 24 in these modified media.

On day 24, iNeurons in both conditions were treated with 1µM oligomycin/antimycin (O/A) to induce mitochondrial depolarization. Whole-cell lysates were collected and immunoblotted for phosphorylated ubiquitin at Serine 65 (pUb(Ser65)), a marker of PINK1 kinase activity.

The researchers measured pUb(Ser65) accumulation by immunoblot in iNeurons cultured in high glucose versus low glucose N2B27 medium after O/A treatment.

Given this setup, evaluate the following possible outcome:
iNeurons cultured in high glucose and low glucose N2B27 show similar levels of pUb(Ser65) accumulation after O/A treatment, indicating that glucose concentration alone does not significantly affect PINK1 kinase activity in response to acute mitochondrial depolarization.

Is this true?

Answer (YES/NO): NO